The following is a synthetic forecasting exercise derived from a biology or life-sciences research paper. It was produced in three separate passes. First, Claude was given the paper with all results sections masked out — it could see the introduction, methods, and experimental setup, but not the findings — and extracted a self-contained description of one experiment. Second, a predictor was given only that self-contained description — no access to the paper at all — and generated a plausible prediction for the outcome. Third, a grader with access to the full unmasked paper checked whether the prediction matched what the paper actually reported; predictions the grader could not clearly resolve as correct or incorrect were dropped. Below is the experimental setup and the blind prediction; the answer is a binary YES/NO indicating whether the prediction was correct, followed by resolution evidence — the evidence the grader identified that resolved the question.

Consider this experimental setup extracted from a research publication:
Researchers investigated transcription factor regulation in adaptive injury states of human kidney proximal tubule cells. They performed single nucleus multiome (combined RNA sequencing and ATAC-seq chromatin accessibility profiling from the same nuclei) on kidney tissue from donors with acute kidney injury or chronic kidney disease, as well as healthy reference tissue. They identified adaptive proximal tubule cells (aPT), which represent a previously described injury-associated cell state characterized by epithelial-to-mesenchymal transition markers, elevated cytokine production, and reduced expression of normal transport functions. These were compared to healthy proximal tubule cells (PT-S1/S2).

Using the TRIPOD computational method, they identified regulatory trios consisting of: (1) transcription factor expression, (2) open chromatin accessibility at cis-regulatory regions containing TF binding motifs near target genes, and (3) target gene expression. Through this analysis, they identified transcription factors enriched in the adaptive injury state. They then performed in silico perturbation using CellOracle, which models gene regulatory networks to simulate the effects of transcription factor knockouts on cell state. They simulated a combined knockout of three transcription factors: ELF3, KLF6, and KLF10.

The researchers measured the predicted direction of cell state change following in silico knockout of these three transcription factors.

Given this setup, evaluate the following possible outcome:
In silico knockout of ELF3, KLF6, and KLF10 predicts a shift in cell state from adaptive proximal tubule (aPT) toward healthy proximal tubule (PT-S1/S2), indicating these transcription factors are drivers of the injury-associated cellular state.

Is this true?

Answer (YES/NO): YES